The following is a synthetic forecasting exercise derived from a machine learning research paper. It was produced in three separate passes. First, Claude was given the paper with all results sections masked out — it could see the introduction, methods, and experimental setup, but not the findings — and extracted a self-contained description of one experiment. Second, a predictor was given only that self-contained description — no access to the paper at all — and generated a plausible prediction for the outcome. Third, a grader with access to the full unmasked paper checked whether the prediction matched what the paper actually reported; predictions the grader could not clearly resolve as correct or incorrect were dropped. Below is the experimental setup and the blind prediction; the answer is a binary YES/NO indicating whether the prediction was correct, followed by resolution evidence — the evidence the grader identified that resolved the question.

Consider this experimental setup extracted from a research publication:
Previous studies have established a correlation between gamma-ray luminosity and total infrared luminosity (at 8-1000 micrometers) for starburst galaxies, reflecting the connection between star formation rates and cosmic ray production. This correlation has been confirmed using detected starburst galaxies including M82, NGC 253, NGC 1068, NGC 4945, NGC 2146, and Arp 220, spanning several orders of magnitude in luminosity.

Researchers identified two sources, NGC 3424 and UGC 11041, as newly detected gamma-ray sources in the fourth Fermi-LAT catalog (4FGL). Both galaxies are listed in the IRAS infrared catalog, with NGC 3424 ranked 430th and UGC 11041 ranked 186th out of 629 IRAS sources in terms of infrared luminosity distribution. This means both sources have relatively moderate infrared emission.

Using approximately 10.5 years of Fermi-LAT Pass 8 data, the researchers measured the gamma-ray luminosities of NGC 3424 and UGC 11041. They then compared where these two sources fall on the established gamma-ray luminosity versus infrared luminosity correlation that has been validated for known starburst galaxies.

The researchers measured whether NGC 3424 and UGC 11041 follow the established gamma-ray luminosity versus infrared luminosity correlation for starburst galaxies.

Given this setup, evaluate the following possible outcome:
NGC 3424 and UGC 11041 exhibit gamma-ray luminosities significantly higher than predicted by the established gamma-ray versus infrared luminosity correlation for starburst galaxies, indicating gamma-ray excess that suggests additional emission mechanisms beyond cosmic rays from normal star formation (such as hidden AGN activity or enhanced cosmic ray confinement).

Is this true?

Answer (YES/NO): YES